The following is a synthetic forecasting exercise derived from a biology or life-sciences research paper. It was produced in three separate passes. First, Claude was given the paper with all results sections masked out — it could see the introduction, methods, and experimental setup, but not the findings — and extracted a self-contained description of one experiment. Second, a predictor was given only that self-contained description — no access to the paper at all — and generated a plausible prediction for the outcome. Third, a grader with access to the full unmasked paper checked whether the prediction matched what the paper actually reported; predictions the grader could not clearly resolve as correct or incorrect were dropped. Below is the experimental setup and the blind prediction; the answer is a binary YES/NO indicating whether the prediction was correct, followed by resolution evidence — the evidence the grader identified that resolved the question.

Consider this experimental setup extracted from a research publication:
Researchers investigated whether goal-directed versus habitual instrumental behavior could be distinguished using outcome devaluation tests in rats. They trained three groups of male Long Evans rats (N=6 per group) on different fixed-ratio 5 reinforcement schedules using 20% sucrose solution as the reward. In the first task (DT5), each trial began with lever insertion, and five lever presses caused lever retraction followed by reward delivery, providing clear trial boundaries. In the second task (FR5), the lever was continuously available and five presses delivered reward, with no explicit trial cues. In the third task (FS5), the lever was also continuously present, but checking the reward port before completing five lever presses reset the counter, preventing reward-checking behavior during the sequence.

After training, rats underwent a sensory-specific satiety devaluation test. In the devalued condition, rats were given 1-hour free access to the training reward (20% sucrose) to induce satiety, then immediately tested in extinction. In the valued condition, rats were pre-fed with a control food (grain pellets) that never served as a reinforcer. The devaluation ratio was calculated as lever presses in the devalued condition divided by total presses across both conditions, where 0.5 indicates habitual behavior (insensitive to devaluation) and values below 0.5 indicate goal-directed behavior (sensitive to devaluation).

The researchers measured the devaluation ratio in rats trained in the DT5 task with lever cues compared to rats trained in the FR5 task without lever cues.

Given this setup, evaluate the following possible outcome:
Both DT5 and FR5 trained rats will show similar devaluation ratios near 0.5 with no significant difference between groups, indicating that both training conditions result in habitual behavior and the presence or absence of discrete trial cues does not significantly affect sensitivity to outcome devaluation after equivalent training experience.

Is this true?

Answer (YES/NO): NO